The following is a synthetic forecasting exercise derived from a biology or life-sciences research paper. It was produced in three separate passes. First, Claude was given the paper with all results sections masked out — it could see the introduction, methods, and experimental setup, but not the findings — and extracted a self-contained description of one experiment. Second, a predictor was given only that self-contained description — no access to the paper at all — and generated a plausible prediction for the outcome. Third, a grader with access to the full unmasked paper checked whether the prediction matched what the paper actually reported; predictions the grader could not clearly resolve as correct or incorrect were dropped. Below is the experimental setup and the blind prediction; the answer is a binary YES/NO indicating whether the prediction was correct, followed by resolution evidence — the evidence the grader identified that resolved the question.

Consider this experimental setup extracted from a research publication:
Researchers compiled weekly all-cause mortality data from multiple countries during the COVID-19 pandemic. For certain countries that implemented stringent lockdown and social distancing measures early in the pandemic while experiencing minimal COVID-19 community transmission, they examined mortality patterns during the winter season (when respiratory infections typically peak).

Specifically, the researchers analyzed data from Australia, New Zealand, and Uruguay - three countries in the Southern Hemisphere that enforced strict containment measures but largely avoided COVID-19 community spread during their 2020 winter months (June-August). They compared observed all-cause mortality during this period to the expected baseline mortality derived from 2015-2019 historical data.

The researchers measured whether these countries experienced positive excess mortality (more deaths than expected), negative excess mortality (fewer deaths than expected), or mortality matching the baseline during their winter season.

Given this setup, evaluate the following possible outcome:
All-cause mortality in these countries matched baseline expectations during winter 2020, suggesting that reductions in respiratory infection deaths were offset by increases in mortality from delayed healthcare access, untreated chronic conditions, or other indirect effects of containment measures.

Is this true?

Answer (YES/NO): NO